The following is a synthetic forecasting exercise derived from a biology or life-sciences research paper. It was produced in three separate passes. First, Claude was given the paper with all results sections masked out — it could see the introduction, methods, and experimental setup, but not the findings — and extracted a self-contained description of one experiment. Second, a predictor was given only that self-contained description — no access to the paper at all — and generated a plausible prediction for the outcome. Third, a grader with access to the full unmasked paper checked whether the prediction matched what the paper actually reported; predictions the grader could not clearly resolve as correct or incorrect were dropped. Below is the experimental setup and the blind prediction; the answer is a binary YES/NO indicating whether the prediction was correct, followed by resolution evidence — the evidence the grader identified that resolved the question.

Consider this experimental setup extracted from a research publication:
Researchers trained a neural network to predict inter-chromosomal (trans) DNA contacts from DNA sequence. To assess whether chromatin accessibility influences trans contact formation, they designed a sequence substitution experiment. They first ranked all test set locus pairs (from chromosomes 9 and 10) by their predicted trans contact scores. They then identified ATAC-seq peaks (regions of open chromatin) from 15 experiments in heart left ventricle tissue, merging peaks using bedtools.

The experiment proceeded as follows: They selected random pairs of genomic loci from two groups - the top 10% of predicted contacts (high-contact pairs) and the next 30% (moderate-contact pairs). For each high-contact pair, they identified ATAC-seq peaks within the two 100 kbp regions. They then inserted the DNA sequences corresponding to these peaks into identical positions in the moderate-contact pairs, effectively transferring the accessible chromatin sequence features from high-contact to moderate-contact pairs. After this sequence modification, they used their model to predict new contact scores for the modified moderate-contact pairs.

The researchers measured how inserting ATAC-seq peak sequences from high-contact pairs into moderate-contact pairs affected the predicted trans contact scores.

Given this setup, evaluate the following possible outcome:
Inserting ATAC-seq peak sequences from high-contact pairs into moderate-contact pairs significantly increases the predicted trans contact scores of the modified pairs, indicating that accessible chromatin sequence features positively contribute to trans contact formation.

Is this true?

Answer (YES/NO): YES